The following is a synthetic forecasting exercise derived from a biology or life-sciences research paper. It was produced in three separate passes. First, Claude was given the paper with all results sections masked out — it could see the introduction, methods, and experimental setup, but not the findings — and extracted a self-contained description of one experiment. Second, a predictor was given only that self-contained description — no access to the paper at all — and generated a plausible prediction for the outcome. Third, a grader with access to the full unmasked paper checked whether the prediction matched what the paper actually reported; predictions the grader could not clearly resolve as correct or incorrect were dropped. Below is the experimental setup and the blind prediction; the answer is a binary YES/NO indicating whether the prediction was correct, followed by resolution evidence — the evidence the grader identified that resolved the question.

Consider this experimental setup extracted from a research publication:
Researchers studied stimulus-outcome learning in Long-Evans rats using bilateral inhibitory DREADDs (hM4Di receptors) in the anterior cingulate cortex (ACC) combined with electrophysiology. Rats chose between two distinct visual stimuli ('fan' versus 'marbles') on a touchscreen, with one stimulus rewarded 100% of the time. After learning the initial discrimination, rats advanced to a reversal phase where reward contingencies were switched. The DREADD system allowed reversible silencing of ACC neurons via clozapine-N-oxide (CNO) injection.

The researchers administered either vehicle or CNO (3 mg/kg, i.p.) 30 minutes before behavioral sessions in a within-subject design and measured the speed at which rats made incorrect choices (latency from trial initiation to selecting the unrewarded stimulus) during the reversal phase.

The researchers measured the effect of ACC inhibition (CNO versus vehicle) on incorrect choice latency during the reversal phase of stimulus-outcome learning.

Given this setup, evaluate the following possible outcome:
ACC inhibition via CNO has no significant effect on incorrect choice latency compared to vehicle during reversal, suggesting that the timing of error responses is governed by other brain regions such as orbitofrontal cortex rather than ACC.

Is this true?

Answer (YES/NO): NO